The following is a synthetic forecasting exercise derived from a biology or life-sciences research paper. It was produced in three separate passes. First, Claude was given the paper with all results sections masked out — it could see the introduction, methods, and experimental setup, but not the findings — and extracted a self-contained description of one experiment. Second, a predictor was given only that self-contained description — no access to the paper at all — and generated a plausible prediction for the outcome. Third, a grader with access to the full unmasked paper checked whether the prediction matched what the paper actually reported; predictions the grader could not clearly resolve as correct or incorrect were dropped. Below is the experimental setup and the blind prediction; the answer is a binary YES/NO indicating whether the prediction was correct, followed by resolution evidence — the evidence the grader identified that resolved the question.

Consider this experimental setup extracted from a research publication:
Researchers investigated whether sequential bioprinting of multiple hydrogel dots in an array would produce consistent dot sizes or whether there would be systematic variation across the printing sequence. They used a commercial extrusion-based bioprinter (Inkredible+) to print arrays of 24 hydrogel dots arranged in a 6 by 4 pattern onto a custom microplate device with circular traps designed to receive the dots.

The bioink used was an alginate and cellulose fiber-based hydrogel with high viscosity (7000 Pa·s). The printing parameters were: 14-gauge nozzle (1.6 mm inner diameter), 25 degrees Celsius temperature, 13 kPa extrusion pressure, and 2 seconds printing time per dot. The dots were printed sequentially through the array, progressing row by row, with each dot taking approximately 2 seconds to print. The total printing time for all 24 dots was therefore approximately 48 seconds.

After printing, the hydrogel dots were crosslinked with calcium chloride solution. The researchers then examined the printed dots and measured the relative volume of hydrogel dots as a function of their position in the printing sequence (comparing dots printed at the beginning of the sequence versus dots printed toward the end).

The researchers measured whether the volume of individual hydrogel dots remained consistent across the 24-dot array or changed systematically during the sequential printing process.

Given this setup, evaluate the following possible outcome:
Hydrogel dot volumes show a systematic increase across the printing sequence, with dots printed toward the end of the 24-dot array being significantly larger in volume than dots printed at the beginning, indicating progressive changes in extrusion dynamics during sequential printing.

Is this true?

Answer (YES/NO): YES